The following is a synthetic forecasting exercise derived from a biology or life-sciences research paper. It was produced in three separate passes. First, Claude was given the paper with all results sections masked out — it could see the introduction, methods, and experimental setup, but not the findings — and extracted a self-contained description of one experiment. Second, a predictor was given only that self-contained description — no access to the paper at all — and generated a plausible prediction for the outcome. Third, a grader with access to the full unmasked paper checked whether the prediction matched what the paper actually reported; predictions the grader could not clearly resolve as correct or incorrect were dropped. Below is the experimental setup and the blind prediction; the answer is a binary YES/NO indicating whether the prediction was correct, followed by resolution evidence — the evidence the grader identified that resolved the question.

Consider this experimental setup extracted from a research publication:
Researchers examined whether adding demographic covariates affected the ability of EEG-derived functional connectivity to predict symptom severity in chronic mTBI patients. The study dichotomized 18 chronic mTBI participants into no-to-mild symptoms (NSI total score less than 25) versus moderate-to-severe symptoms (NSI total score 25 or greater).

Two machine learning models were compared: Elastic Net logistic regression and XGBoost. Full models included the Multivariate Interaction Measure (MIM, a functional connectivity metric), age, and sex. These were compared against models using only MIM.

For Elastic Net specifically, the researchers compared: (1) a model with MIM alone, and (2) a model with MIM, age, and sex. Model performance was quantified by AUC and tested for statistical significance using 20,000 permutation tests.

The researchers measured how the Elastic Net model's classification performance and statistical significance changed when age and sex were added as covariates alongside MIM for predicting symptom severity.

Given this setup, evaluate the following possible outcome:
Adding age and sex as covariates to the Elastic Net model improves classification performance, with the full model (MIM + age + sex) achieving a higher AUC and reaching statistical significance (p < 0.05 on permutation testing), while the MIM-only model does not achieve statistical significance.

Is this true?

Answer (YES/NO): NO